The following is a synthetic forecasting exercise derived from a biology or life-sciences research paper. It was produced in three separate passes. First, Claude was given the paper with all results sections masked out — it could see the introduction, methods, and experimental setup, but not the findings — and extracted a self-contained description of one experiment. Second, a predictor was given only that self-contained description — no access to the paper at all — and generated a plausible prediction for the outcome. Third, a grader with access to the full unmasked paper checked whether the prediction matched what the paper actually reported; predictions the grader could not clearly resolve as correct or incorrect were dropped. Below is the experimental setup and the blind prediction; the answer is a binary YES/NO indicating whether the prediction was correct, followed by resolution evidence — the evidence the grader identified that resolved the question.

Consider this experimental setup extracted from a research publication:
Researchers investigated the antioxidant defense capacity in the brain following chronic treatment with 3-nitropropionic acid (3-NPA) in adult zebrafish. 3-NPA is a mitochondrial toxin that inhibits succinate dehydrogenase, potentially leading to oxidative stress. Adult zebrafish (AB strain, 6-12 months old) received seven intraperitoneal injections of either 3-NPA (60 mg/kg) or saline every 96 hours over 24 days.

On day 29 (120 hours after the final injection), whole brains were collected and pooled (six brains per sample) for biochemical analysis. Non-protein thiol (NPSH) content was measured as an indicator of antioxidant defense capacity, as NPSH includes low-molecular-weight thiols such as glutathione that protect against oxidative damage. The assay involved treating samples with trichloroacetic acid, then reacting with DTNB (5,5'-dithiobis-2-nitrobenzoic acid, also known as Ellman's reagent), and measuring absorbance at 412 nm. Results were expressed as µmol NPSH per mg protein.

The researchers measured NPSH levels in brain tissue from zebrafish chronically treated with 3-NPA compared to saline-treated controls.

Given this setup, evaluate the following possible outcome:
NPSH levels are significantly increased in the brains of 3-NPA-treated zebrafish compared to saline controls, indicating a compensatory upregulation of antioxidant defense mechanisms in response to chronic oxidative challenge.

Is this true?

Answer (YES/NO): NO